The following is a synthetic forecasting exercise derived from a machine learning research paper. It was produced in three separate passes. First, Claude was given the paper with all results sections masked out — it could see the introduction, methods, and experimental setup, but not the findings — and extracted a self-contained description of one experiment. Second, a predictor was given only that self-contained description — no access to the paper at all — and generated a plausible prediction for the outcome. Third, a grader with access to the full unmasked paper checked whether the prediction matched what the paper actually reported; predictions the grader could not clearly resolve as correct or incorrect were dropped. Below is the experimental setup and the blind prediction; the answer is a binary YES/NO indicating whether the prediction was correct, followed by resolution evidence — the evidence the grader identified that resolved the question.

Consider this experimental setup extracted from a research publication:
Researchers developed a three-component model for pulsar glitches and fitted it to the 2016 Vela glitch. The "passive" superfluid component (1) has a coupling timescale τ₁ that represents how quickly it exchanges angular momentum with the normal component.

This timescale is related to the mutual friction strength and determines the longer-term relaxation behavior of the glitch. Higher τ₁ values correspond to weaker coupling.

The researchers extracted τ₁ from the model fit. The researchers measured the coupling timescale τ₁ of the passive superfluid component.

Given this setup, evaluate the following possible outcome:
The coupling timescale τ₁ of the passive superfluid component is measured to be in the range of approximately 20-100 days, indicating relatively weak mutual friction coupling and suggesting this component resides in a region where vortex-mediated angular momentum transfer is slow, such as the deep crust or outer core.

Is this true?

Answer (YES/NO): NO